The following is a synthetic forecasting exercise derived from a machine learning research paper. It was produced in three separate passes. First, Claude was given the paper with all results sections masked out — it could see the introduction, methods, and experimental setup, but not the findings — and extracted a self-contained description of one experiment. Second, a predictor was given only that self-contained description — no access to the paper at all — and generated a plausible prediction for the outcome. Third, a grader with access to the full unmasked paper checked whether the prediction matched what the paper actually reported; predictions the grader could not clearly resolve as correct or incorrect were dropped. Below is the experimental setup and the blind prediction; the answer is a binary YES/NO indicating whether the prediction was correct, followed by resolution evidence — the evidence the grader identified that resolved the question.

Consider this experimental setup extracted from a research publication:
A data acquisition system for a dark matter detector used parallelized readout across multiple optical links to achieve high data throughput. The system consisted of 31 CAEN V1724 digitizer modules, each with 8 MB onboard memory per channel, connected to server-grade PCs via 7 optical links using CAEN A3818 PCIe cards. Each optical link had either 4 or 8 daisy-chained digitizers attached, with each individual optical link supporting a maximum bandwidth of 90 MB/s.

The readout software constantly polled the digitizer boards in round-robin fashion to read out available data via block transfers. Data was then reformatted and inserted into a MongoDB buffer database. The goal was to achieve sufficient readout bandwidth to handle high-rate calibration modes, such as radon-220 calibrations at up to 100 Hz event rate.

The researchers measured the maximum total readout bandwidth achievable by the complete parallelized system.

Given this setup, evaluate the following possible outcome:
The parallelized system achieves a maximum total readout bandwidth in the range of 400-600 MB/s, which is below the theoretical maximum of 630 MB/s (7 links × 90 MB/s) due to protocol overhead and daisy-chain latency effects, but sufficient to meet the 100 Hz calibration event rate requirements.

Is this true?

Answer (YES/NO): NO